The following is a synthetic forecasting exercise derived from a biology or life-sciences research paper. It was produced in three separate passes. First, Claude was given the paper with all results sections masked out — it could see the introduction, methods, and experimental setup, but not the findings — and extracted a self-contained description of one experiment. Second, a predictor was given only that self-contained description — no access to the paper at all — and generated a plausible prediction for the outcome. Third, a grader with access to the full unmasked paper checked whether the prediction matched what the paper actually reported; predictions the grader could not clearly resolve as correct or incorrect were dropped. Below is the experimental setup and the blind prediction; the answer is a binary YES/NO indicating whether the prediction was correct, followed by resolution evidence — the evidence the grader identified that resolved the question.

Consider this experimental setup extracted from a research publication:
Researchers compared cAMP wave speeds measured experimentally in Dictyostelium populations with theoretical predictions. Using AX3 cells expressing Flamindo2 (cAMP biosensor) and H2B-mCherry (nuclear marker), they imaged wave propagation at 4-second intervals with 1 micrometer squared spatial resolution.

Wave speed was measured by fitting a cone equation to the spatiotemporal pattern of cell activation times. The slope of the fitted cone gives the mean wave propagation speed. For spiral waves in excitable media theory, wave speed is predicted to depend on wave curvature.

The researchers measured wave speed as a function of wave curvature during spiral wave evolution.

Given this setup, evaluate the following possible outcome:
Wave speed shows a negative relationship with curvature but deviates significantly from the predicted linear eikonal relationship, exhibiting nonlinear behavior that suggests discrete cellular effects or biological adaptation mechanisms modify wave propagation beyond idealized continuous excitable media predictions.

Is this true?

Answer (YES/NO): NO